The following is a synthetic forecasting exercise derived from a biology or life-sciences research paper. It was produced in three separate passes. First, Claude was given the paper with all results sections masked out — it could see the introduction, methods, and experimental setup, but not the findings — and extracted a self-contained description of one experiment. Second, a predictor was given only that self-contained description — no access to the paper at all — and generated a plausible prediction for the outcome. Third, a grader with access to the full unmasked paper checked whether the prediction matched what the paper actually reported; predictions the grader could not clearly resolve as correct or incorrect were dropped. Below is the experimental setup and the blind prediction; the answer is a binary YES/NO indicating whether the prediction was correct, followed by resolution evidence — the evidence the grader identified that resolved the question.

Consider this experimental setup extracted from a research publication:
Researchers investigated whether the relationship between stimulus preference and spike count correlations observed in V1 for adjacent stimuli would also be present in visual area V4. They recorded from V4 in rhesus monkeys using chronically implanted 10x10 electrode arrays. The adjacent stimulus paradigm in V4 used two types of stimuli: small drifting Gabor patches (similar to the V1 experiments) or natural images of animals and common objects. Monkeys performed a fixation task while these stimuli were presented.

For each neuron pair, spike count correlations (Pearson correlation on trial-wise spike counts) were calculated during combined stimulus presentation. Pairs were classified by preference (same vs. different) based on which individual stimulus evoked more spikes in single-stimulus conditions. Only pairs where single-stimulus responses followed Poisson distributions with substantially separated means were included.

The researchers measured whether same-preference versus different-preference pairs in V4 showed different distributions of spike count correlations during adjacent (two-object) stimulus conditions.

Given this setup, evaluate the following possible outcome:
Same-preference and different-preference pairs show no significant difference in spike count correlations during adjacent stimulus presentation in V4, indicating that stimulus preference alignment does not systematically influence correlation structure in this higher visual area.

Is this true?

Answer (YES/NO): NO